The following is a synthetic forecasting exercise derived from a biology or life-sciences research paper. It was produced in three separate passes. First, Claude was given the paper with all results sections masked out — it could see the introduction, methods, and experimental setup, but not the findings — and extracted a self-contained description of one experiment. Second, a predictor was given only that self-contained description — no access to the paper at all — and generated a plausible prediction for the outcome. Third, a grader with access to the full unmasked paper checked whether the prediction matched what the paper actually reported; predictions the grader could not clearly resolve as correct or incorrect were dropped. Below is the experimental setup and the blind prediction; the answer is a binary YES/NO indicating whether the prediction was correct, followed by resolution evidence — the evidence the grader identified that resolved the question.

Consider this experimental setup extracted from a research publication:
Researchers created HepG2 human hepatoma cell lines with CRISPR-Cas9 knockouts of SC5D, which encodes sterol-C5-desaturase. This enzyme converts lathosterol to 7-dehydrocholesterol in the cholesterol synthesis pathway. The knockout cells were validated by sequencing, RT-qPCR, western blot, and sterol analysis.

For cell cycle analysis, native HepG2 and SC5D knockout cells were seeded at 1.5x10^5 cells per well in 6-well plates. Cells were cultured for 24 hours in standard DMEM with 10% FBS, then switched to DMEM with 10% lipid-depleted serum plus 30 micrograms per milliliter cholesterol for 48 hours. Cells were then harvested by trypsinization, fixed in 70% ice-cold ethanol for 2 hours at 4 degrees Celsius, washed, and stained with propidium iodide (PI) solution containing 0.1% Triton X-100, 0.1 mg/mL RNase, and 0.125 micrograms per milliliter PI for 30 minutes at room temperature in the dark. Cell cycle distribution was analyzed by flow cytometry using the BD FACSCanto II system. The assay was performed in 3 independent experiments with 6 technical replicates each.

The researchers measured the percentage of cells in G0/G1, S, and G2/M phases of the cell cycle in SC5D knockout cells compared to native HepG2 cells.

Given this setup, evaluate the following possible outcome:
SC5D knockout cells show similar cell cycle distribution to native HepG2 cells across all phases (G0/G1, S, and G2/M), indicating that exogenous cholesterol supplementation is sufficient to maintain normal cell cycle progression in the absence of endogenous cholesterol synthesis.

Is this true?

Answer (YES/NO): NO